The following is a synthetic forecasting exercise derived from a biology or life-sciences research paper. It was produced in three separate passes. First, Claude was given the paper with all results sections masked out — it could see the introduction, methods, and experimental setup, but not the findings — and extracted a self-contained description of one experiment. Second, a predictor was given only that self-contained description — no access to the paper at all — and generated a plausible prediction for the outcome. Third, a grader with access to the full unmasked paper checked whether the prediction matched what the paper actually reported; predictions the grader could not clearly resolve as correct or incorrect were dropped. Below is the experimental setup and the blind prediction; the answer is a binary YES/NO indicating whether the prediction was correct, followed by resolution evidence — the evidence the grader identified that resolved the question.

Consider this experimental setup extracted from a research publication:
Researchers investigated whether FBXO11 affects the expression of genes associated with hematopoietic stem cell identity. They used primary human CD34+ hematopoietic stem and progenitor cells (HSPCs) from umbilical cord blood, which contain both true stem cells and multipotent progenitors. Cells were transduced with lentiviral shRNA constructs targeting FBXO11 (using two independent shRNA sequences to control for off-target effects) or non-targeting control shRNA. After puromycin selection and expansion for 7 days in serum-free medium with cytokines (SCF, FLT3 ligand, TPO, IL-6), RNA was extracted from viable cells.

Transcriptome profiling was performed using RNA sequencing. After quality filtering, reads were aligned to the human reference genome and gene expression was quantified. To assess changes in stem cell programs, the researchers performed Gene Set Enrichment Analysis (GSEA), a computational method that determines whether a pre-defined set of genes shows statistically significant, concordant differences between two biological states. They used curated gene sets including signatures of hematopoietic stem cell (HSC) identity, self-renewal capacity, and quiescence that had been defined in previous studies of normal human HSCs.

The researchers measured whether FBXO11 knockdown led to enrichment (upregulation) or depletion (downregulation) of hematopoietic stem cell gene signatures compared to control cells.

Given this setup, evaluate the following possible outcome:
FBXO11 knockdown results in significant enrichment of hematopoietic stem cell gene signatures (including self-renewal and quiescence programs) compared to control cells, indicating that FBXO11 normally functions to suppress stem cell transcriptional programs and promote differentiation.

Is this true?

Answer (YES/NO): YES